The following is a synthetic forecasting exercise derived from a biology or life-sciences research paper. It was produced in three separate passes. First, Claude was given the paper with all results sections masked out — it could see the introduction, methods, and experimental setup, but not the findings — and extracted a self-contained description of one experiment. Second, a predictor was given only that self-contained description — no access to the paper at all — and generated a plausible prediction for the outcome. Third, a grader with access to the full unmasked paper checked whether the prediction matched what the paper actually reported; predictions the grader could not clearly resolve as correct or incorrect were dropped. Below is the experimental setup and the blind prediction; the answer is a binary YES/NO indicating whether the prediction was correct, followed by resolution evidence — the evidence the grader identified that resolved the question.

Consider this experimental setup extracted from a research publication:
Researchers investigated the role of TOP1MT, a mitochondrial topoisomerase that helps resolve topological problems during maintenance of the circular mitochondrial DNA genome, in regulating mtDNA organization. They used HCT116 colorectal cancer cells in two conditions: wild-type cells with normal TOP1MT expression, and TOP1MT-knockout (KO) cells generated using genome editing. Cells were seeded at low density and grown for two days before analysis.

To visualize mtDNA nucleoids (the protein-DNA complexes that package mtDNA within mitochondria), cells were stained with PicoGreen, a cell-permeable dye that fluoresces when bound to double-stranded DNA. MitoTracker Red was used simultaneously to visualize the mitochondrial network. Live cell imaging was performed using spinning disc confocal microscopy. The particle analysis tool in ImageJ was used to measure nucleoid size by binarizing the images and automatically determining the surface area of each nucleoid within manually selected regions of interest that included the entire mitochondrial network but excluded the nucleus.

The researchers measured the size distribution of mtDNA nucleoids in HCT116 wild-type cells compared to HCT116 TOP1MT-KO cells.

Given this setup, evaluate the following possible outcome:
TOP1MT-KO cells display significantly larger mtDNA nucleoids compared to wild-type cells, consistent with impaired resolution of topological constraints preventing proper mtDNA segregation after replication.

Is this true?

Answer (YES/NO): NO